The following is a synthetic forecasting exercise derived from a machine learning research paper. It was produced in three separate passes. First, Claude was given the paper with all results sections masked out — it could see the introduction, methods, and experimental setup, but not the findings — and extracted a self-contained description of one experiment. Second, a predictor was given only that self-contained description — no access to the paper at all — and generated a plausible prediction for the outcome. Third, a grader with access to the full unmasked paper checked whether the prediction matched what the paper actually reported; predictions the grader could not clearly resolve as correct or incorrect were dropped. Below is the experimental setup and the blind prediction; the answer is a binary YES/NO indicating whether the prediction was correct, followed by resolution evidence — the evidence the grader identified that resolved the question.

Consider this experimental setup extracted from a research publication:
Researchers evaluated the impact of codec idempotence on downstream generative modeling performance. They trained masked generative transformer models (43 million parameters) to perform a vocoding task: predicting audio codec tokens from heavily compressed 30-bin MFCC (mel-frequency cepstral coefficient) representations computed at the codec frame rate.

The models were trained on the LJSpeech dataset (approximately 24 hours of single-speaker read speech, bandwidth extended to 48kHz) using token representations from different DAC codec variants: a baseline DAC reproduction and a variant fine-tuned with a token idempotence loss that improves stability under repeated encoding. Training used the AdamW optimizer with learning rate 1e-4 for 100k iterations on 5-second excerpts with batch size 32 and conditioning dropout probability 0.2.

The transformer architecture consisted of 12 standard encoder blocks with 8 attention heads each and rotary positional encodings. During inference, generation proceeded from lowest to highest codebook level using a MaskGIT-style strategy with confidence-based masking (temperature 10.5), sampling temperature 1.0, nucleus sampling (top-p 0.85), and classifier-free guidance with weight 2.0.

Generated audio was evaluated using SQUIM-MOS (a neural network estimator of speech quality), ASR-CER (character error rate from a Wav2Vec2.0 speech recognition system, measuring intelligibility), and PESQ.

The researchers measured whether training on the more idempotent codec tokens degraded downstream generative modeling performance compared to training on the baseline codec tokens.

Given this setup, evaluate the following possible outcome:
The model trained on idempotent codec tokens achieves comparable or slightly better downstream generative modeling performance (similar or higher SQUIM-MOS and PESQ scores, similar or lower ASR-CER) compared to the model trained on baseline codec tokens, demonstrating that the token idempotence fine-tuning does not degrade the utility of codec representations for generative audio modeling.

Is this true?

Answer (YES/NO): YES